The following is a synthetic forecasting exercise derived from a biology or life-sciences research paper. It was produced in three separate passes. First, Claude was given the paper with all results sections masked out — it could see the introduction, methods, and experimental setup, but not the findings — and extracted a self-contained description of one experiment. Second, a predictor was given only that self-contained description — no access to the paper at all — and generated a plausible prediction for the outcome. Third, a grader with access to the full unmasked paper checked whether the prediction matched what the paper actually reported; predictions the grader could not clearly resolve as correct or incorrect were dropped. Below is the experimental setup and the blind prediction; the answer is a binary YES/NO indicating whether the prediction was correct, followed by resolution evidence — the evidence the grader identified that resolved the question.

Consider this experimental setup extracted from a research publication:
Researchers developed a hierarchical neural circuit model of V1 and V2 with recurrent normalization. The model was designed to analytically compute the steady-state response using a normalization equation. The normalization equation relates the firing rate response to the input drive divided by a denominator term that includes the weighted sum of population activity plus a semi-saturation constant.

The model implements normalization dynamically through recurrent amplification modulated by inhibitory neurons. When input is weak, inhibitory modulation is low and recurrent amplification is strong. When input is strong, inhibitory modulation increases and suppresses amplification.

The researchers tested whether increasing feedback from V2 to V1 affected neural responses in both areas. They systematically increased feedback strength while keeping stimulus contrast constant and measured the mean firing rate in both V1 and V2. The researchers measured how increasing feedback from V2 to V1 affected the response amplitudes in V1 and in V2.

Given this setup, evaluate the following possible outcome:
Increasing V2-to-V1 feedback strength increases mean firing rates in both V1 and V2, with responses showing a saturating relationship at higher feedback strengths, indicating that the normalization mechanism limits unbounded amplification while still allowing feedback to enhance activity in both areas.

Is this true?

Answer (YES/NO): NO